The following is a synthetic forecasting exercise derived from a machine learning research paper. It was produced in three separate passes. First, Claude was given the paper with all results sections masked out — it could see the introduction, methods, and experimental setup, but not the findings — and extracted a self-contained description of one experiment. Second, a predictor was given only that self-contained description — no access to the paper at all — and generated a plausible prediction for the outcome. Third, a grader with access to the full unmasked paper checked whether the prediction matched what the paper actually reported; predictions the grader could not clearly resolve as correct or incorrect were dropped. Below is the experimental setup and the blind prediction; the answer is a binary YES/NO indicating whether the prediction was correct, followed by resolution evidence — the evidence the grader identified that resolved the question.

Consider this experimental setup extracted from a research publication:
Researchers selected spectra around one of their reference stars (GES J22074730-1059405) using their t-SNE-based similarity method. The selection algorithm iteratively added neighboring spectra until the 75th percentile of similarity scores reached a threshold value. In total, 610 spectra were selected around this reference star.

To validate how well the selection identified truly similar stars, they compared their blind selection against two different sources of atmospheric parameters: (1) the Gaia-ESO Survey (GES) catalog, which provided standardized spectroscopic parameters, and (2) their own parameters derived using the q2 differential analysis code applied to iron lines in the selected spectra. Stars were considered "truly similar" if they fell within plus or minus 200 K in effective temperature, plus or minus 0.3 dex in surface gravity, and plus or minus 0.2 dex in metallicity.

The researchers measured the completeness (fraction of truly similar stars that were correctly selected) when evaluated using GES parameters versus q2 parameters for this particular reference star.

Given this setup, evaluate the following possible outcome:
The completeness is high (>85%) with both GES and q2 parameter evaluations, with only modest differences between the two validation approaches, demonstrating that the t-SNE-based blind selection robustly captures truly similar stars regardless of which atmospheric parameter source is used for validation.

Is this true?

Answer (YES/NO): NO